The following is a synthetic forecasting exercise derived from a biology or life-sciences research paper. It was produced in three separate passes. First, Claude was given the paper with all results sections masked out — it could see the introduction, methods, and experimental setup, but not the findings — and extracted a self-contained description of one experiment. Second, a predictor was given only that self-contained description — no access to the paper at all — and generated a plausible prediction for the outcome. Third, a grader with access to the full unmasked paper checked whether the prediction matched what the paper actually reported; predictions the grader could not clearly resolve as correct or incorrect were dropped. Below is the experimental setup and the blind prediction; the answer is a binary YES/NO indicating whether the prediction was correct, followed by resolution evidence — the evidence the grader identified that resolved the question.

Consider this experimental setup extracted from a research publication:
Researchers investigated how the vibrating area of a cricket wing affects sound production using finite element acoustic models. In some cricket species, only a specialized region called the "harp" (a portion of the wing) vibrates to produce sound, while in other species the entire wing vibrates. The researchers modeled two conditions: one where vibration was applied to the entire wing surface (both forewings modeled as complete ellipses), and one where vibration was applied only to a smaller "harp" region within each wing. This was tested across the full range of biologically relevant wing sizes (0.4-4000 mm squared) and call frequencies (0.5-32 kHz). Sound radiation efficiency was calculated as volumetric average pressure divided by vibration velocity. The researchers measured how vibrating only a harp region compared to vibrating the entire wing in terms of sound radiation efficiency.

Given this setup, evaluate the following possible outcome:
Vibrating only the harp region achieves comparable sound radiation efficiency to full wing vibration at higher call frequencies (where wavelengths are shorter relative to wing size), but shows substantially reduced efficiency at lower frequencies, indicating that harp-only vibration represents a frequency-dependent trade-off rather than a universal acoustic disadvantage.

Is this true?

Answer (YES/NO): NO